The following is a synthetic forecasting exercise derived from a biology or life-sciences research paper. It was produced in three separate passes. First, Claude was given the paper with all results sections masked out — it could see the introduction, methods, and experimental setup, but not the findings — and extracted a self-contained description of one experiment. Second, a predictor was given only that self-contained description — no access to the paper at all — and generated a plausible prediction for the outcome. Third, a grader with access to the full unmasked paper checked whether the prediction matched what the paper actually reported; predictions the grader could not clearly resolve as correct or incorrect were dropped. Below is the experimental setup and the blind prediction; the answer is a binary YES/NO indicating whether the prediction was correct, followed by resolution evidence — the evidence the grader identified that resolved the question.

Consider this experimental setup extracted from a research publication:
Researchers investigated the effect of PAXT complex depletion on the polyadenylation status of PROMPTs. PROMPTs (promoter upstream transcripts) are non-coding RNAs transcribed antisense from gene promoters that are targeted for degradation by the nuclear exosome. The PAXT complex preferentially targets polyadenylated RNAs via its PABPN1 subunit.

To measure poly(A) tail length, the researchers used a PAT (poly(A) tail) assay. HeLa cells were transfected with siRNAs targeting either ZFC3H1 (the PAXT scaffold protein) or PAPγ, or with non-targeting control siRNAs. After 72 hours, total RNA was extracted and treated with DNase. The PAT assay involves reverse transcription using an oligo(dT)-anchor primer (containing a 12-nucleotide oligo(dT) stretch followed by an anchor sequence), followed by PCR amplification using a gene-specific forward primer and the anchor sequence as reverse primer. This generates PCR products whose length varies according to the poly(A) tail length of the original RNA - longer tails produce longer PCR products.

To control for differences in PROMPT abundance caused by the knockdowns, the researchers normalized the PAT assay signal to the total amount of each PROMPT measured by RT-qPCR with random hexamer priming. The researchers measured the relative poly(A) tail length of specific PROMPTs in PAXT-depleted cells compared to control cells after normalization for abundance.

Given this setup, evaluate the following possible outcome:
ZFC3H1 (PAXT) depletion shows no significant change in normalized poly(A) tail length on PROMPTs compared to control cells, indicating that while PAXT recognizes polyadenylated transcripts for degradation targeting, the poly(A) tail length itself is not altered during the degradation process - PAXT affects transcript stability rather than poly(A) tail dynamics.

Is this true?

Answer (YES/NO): NO